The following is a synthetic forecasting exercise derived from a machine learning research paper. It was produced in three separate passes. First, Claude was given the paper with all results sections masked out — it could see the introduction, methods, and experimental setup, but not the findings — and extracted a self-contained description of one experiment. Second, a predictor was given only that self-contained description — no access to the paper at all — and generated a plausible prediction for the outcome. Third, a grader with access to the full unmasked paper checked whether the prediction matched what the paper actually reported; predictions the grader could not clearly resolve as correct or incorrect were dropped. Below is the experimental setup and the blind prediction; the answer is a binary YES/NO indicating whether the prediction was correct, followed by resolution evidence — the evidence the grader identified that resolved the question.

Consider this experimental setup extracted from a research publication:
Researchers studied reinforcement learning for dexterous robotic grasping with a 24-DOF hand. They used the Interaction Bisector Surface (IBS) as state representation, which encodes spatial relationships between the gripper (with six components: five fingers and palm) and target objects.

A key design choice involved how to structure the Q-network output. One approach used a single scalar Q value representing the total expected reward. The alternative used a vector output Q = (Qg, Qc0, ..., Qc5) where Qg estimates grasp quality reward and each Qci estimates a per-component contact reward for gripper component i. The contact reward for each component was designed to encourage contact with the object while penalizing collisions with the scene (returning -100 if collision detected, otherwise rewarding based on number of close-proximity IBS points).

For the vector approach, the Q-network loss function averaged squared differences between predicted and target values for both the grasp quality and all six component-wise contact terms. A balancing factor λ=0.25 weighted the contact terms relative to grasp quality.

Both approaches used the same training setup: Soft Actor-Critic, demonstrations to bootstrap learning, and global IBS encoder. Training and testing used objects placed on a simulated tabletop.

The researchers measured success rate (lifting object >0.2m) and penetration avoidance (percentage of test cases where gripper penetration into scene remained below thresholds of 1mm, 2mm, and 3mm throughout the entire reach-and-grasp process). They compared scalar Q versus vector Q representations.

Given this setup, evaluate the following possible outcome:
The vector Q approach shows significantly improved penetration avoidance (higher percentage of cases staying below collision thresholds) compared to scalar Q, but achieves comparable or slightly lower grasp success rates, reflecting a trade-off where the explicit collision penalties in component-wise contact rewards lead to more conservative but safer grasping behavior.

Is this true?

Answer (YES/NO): NO